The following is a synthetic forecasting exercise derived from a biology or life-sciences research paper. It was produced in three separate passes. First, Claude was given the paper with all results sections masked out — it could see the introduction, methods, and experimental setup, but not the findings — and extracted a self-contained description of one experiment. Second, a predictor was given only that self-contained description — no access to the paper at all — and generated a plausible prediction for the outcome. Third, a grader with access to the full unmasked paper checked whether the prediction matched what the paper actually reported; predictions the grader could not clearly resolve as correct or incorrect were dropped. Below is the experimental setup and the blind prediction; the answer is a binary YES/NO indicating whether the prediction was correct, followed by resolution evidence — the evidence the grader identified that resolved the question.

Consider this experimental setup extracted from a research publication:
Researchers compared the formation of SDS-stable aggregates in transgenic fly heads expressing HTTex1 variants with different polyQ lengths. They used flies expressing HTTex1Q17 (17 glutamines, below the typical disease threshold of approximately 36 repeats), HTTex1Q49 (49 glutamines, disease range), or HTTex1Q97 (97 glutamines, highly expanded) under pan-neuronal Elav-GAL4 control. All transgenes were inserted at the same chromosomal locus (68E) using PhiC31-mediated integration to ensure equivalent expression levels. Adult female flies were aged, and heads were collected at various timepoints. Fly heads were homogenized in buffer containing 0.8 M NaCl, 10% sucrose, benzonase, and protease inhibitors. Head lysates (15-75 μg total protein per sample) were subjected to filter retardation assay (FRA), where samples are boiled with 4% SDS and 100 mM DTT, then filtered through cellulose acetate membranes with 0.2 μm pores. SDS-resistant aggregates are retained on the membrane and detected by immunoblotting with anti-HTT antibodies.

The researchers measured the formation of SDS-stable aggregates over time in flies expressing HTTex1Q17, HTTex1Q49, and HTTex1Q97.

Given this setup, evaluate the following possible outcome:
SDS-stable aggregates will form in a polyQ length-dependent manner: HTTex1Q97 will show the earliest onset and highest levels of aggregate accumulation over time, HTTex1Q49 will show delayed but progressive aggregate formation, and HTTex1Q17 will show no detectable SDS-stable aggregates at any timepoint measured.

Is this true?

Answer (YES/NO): NO